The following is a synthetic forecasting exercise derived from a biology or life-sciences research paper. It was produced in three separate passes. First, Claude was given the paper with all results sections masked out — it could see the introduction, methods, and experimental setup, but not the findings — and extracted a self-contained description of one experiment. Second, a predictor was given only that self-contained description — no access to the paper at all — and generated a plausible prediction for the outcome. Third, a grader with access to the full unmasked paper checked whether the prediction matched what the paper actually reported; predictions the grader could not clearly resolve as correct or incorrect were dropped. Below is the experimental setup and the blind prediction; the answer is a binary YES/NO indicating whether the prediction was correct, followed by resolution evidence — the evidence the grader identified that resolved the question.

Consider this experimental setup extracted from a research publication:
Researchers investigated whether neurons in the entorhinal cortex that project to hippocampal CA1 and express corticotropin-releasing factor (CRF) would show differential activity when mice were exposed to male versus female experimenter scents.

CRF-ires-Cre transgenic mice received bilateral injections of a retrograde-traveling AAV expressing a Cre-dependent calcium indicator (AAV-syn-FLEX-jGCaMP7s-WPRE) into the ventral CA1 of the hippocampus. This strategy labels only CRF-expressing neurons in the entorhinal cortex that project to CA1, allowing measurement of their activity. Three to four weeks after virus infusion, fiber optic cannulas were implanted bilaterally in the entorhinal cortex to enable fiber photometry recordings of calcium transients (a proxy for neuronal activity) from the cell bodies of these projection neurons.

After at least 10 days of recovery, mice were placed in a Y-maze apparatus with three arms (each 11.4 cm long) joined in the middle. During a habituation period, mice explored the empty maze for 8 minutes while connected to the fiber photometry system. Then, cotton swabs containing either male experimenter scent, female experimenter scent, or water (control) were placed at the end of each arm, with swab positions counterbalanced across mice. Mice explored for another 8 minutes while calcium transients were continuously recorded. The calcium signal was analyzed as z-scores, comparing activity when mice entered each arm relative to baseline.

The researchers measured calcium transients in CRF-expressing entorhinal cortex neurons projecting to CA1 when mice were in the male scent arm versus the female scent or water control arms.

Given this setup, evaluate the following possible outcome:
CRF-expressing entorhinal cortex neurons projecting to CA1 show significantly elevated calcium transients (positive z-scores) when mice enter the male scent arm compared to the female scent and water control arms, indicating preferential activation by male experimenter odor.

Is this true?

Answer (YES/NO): YES